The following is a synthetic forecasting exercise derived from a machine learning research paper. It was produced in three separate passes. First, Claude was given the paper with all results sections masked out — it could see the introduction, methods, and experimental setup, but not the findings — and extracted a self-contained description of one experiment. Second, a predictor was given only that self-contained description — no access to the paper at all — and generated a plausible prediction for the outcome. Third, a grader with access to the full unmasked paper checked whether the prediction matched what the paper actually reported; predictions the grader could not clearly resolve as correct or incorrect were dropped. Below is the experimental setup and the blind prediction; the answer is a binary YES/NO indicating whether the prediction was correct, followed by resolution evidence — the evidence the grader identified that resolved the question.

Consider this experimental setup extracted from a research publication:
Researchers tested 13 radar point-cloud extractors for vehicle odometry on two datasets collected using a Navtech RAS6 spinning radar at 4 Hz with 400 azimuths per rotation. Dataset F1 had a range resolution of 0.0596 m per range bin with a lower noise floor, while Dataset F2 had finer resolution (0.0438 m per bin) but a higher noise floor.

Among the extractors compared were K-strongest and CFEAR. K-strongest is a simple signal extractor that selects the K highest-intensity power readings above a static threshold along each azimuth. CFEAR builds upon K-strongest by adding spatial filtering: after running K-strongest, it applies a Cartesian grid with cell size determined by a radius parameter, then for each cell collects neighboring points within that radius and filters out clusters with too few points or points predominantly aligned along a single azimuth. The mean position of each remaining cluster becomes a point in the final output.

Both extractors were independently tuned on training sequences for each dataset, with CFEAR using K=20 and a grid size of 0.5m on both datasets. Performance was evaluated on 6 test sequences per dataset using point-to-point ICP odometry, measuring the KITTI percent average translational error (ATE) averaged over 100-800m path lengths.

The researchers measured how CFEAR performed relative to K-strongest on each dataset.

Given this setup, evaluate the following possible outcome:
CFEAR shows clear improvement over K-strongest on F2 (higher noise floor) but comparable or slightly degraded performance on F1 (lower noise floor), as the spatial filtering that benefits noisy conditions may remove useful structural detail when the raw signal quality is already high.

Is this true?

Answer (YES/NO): NO